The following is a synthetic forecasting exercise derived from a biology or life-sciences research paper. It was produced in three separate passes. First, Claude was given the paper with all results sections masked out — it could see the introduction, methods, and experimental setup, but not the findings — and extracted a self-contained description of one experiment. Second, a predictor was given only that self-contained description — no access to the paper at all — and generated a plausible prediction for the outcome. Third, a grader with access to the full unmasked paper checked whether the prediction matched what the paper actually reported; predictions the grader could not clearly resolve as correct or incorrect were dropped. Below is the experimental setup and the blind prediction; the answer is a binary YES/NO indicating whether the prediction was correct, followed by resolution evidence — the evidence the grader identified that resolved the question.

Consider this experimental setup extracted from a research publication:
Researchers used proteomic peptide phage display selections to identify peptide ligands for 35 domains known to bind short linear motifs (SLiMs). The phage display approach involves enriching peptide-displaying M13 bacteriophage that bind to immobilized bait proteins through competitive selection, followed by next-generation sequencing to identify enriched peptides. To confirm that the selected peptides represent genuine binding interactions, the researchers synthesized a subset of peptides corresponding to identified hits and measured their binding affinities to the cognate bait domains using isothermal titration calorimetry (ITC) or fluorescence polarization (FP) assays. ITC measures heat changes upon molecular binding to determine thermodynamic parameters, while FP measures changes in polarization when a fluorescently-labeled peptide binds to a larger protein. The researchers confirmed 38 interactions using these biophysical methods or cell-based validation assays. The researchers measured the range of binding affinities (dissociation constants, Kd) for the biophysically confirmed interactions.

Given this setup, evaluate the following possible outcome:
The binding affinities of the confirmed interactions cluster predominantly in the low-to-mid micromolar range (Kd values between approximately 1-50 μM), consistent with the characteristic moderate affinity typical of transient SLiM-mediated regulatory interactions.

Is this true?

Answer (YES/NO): NO